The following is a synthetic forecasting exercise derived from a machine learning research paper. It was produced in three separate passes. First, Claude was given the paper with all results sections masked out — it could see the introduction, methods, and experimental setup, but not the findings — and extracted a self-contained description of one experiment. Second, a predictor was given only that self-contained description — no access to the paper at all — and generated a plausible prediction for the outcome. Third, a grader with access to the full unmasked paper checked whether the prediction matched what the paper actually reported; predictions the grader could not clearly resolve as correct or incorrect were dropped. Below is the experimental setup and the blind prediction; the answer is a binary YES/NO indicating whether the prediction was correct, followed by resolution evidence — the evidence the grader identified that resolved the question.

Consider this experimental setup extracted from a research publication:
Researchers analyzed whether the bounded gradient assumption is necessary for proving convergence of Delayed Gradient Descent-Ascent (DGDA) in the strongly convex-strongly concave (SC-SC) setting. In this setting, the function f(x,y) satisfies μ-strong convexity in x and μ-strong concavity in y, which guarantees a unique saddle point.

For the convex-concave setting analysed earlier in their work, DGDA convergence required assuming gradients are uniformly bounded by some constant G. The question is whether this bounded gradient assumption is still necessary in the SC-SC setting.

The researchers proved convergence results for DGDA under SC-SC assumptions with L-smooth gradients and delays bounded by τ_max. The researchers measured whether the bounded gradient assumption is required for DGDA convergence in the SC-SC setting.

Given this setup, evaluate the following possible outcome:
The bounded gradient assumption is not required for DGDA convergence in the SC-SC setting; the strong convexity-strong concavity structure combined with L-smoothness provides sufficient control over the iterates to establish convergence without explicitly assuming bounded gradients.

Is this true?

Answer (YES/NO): YES